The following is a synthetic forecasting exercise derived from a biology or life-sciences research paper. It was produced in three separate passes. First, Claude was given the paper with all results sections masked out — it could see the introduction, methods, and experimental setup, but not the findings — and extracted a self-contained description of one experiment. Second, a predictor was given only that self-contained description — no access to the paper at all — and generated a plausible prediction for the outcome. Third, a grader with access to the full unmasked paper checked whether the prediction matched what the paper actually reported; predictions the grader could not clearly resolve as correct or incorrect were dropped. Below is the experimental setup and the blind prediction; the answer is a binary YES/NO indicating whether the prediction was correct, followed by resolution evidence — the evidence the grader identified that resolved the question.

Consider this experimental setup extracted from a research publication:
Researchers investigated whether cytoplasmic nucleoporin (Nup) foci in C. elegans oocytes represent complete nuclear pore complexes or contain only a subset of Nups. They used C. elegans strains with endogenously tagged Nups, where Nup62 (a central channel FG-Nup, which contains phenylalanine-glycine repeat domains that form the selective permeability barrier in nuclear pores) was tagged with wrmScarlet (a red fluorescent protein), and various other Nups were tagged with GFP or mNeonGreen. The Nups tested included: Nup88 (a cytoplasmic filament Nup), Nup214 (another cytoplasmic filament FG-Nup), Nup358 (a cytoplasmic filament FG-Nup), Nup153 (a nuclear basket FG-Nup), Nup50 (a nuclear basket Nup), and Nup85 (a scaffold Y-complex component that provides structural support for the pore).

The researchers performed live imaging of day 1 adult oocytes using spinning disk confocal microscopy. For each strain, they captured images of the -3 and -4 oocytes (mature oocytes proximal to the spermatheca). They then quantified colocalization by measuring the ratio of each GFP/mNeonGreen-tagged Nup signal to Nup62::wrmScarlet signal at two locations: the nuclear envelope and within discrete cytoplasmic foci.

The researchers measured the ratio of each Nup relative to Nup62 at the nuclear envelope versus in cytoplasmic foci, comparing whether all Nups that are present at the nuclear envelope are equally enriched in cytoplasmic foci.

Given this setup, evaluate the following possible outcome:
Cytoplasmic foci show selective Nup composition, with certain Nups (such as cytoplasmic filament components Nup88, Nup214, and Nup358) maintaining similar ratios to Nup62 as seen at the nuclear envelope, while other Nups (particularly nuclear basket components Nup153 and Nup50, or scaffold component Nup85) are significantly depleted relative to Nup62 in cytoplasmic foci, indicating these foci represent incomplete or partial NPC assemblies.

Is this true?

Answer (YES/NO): NO